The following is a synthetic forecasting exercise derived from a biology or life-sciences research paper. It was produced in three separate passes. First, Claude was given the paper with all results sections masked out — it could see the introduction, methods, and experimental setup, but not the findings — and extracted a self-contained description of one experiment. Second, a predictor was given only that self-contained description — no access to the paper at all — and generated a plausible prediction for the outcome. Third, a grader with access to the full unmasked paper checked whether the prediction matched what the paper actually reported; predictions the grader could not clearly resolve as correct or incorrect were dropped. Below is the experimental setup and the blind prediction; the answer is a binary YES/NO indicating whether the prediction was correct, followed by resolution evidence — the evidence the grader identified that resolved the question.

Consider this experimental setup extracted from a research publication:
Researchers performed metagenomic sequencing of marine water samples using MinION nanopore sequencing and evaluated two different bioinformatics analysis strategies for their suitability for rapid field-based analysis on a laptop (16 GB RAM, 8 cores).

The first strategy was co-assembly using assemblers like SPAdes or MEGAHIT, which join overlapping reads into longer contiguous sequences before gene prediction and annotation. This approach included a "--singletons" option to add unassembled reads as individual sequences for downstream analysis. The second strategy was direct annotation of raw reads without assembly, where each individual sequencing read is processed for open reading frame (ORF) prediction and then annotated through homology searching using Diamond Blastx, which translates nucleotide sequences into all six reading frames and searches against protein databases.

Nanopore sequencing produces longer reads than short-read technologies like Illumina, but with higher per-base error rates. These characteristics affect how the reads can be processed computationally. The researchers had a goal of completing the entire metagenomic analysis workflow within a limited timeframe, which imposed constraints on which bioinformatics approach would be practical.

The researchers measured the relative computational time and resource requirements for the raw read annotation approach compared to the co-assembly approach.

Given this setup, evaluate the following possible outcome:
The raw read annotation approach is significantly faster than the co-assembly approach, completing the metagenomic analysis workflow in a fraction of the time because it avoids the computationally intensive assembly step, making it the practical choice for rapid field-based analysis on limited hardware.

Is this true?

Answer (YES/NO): NO